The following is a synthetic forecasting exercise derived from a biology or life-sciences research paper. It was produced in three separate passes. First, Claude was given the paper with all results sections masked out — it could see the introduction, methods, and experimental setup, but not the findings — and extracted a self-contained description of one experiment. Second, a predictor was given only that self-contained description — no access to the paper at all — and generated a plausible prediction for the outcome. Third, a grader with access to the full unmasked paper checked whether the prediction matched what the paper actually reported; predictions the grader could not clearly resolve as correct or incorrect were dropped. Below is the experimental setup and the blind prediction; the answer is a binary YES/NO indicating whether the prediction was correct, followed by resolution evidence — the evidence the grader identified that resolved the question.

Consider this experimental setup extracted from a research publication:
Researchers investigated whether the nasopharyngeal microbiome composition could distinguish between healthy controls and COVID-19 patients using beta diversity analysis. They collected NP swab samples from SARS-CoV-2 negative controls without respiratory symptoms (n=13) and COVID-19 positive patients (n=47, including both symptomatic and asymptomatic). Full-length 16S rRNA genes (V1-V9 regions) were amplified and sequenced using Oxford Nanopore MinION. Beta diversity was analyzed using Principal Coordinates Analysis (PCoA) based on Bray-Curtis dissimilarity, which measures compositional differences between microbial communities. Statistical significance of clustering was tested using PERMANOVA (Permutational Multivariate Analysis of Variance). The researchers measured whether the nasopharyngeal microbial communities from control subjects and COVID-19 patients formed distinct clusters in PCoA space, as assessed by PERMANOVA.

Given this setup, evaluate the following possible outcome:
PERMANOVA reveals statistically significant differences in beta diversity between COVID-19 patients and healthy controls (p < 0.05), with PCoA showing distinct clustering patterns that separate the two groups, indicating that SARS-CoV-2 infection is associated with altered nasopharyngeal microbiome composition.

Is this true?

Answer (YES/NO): YES